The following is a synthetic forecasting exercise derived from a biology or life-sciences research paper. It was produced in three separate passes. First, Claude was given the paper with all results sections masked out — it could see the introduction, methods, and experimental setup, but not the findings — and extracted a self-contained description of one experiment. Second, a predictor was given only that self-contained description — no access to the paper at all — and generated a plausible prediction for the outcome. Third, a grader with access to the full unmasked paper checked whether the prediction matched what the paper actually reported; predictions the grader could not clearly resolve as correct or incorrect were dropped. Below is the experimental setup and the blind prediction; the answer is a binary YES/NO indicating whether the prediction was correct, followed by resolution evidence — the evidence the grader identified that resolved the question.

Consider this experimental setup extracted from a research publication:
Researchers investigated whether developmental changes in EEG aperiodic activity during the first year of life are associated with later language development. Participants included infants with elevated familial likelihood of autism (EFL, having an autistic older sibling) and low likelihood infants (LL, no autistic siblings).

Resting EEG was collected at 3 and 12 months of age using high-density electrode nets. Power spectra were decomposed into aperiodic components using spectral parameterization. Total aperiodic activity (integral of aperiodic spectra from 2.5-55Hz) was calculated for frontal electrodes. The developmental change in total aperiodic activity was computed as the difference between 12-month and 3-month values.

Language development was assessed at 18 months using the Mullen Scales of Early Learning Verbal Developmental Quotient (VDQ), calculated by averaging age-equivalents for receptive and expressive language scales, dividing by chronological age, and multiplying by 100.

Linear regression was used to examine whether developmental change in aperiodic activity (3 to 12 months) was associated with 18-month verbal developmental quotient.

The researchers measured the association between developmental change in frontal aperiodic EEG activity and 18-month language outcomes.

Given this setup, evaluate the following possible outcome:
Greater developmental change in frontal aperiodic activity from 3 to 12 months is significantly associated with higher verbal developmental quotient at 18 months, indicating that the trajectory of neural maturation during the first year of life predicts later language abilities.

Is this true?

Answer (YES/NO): NO